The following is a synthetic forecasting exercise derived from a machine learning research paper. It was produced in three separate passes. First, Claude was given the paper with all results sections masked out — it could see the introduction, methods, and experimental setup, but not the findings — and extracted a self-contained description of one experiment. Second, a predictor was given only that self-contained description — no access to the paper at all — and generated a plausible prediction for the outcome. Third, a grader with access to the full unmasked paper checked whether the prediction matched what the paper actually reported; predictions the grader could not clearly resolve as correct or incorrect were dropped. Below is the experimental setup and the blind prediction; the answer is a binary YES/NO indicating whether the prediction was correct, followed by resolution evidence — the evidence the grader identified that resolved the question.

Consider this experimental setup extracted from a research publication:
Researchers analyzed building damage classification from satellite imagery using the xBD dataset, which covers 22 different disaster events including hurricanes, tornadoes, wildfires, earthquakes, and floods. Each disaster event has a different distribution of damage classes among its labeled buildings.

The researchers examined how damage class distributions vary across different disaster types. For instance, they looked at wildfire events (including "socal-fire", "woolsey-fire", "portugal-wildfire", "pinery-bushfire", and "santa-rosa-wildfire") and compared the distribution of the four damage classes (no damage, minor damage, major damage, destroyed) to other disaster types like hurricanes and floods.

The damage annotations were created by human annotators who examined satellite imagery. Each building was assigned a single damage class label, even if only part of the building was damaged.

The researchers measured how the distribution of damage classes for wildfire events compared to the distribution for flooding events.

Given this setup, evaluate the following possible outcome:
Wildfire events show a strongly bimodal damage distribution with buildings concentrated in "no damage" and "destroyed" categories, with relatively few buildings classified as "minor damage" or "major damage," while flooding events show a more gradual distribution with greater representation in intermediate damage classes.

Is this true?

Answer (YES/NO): YES